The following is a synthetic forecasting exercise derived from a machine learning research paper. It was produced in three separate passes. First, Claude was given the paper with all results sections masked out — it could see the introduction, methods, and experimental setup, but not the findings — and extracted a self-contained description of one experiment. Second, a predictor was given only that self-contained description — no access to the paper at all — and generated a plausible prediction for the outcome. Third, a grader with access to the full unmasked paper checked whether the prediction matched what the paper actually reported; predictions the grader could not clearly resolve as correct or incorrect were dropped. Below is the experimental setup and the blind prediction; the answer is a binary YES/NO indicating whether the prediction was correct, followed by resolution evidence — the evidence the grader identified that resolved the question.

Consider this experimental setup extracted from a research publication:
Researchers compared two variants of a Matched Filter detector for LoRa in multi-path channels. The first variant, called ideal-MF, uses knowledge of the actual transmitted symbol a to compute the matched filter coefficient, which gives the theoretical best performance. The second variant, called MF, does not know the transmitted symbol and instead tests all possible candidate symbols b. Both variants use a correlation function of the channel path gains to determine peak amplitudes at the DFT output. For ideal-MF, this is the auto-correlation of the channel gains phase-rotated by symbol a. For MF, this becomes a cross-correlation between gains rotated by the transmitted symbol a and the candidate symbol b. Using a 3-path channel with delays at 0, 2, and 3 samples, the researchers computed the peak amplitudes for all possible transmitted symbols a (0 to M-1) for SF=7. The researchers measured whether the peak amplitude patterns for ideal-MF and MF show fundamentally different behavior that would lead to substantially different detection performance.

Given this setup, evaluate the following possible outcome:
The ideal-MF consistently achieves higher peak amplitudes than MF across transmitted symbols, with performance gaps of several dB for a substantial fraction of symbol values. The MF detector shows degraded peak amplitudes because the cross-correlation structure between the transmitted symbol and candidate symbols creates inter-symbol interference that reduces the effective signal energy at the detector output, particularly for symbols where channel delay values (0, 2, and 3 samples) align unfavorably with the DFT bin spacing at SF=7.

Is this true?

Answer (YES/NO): NO